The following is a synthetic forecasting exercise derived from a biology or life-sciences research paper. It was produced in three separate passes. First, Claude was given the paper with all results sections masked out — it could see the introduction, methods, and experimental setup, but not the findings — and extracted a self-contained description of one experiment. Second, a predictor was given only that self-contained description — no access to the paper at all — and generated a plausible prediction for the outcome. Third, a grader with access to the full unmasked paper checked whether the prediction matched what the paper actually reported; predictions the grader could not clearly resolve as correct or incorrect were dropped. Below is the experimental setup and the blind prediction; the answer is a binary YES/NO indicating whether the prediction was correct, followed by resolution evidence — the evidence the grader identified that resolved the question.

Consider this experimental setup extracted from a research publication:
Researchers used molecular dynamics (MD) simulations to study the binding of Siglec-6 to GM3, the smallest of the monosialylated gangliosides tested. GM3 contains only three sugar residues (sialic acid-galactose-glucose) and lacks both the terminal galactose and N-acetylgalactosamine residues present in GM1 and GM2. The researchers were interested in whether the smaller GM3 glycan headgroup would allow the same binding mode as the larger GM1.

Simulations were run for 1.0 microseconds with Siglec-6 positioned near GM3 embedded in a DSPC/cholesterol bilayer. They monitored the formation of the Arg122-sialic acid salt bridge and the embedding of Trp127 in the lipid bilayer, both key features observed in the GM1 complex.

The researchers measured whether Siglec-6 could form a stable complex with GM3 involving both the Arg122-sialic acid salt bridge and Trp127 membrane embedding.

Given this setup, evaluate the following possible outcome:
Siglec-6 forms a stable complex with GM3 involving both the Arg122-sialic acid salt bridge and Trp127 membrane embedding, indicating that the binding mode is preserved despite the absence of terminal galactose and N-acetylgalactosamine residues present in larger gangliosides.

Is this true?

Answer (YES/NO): NO